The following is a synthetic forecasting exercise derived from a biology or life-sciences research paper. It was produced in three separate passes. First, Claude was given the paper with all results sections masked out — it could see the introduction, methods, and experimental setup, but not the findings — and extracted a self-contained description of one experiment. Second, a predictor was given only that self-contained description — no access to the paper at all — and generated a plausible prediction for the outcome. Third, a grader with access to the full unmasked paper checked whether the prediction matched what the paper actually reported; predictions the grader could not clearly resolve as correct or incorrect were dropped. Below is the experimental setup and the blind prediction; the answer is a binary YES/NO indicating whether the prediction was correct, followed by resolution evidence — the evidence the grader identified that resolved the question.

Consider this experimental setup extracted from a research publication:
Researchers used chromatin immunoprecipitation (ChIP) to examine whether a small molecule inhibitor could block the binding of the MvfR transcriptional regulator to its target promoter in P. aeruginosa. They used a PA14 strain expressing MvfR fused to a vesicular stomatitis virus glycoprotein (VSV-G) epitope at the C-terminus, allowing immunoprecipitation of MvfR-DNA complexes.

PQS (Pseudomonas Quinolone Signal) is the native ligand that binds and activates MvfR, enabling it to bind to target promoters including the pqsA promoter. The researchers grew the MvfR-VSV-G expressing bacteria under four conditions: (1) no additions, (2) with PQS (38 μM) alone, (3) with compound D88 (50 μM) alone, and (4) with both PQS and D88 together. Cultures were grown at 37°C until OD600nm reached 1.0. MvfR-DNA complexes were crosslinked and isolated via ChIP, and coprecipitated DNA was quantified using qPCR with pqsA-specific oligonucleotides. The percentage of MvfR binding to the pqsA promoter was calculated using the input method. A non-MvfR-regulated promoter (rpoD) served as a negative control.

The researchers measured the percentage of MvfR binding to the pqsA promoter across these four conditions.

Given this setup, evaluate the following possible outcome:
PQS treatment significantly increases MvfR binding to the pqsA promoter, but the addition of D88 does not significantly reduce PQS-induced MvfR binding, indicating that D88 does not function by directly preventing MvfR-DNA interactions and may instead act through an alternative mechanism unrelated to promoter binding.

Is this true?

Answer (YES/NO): NO